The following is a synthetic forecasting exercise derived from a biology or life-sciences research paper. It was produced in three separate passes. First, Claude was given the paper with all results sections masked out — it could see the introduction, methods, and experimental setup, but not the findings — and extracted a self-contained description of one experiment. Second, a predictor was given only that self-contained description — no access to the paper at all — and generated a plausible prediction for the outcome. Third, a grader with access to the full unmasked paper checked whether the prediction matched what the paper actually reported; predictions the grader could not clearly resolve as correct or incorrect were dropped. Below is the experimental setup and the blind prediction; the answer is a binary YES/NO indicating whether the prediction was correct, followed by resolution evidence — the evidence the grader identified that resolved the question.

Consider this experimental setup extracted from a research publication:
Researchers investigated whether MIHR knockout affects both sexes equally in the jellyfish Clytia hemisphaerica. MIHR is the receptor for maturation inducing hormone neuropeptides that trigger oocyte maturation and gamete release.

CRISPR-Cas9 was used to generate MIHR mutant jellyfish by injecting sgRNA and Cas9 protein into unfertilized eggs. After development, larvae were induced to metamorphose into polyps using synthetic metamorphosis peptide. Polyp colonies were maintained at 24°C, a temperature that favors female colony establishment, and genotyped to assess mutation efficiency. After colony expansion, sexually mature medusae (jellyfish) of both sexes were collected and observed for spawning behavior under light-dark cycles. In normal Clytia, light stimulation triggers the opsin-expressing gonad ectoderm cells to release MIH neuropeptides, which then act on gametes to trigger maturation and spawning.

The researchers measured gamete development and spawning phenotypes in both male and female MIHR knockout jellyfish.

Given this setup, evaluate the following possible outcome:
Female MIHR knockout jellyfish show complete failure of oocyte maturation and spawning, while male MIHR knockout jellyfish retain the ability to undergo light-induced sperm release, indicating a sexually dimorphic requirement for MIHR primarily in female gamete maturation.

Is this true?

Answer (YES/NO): NO